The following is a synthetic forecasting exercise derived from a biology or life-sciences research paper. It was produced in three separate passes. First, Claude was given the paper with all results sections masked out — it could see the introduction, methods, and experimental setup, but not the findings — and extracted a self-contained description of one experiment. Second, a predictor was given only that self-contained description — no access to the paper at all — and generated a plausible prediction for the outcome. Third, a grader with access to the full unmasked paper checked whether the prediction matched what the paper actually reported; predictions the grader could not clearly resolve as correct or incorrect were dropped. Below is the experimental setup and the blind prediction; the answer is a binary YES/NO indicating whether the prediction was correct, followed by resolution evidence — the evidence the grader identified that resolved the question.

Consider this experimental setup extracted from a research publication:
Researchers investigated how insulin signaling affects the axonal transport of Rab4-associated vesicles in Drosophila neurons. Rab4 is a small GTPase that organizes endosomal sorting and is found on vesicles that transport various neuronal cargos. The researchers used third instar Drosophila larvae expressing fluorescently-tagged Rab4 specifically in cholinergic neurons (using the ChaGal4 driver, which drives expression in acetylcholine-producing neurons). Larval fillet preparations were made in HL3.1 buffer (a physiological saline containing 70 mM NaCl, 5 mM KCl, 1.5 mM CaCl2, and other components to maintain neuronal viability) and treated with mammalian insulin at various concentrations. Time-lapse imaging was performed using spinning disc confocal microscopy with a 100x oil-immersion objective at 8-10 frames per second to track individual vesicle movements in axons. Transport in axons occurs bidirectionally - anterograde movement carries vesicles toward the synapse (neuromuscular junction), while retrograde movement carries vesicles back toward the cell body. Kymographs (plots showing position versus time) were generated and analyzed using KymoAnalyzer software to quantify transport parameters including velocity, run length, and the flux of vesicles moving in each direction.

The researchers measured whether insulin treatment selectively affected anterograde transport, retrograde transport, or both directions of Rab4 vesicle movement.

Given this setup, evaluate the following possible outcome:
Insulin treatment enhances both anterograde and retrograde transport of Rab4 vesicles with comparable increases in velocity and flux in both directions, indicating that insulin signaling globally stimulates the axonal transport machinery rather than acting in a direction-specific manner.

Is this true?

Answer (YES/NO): NO